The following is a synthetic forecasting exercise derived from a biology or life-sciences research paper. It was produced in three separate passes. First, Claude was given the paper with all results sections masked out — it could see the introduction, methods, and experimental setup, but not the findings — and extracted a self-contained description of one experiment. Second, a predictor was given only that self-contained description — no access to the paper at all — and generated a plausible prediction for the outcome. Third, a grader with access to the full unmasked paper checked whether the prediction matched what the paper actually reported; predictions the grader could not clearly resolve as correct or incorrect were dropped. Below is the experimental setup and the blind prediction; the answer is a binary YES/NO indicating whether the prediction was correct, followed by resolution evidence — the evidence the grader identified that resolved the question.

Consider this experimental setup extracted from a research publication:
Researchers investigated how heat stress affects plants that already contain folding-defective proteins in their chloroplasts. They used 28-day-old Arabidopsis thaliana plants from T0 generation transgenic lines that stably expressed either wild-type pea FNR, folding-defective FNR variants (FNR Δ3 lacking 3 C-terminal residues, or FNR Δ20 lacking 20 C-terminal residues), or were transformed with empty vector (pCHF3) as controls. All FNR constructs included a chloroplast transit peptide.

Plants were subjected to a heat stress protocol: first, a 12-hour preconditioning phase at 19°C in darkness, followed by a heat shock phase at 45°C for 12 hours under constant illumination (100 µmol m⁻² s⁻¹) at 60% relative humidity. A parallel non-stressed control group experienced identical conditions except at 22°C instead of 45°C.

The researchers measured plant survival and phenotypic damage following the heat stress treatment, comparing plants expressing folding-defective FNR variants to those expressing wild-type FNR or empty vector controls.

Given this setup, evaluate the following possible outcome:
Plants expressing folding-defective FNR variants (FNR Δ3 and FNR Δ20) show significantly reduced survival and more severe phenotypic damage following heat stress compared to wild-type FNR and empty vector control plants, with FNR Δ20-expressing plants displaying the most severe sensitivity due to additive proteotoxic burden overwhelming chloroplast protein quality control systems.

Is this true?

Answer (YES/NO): NO